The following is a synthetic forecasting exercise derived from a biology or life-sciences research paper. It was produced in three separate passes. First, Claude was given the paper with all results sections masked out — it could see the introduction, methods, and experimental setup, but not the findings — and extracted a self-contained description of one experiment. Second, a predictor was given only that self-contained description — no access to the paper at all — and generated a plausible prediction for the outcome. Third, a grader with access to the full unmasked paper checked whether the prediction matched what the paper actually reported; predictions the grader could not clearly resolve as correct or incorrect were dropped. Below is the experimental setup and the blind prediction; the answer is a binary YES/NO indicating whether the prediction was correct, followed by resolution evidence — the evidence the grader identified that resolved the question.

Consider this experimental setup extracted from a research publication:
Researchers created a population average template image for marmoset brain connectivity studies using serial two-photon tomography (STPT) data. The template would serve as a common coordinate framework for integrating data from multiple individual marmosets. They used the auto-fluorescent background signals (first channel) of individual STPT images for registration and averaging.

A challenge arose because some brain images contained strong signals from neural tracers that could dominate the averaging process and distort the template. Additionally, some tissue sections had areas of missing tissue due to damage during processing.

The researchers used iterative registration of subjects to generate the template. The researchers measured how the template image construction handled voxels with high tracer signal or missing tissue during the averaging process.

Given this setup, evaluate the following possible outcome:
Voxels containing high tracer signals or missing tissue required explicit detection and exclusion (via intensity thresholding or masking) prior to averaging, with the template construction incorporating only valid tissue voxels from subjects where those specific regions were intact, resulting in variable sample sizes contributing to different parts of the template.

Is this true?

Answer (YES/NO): NO